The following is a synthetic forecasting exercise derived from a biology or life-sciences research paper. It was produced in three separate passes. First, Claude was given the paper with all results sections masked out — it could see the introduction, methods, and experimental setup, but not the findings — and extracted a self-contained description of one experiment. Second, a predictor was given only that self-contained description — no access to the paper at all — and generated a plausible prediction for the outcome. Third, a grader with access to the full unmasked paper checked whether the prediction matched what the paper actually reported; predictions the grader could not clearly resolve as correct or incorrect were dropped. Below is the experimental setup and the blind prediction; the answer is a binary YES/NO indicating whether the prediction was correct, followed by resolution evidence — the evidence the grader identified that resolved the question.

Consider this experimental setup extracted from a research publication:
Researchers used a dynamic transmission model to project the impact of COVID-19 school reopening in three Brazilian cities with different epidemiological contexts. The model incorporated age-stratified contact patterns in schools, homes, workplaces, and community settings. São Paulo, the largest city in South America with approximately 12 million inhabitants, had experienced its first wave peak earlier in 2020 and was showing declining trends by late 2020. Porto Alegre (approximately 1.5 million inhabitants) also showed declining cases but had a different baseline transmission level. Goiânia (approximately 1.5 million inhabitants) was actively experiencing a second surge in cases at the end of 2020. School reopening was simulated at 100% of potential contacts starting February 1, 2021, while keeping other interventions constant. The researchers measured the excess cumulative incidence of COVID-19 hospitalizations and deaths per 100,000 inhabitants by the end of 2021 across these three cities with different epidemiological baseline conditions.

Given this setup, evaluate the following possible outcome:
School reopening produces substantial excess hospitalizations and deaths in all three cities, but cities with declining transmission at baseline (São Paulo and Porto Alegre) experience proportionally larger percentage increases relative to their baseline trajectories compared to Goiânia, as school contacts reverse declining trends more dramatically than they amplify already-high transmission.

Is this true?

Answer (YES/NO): NO